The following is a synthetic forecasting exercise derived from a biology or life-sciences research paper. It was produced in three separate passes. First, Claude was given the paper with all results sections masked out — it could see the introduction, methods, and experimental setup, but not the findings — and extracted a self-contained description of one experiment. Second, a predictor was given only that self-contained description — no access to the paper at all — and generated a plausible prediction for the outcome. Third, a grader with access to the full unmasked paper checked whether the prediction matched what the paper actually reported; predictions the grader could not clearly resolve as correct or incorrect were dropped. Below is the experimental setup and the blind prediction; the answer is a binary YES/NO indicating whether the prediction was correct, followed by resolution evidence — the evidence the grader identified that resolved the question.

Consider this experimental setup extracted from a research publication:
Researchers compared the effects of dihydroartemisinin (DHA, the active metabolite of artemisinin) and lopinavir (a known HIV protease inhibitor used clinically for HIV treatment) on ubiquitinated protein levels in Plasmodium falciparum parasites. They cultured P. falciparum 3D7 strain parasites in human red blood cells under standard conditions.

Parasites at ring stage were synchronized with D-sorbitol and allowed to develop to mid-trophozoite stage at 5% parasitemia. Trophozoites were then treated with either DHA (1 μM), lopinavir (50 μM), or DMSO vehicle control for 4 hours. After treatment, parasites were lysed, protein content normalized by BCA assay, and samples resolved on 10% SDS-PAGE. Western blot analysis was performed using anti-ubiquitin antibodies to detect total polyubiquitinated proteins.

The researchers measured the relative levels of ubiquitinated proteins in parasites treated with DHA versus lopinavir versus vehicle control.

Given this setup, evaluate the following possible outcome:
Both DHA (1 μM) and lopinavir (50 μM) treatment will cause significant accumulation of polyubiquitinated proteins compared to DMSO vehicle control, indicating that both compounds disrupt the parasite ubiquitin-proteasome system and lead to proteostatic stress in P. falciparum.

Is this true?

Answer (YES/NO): NO